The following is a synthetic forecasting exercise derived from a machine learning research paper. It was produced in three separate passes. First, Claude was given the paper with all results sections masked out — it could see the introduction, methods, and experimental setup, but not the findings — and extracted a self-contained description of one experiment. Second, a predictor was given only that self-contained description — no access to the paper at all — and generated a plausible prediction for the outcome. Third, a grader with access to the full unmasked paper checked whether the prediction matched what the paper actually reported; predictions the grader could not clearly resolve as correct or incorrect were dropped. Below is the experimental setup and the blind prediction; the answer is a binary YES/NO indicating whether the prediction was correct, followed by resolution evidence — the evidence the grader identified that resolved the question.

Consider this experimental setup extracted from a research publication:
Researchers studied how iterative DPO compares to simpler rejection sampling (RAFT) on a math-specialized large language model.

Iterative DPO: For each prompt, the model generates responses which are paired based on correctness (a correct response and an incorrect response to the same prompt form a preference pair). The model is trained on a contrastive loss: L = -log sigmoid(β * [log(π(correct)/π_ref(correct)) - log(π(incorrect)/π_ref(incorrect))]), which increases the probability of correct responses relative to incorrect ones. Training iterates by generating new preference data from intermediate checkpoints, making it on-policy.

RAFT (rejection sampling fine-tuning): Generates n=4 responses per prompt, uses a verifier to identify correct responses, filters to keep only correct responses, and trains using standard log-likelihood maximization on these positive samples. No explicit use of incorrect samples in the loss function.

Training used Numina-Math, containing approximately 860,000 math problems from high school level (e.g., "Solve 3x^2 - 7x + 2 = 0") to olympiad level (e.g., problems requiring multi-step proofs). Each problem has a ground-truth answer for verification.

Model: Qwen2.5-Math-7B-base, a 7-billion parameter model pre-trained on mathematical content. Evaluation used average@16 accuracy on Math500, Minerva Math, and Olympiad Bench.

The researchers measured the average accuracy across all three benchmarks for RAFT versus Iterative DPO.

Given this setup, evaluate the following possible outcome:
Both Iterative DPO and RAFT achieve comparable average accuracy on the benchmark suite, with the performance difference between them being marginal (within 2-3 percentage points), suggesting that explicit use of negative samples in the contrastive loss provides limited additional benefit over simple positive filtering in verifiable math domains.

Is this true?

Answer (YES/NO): YES